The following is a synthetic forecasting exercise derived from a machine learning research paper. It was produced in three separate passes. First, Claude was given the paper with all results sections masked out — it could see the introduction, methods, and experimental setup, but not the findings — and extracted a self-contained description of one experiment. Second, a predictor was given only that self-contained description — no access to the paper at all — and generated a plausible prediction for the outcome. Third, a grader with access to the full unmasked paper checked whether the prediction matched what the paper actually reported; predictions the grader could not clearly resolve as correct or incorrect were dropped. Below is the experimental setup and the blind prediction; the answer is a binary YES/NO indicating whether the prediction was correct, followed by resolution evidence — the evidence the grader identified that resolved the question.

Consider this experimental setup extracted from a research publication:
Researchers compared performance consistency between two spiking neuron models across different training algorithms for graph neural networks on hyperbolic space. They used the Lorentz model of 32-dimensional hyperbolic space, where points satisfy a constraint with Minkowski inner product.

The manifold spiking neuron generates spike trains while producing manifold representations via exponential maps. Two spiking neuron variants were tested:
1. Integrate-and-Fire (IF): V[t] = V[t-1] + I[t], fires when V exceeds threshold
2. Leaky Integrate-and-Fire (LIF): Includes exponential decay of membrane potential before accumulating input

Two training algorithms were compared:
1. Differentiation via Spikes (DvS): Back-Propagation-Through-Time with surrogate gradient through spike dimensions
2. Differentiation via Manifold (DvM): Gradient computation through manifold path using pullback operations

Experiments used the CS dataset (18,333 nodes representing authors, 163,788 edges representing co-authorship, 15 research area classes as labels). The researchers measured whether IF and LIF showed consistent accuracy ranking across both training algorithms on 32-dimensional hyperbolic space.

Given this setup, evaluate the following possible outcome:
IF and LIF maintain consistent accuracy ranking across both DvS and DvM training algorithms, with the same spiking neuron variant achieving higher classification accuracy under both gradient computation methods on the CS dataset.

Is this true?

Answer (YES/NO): NO